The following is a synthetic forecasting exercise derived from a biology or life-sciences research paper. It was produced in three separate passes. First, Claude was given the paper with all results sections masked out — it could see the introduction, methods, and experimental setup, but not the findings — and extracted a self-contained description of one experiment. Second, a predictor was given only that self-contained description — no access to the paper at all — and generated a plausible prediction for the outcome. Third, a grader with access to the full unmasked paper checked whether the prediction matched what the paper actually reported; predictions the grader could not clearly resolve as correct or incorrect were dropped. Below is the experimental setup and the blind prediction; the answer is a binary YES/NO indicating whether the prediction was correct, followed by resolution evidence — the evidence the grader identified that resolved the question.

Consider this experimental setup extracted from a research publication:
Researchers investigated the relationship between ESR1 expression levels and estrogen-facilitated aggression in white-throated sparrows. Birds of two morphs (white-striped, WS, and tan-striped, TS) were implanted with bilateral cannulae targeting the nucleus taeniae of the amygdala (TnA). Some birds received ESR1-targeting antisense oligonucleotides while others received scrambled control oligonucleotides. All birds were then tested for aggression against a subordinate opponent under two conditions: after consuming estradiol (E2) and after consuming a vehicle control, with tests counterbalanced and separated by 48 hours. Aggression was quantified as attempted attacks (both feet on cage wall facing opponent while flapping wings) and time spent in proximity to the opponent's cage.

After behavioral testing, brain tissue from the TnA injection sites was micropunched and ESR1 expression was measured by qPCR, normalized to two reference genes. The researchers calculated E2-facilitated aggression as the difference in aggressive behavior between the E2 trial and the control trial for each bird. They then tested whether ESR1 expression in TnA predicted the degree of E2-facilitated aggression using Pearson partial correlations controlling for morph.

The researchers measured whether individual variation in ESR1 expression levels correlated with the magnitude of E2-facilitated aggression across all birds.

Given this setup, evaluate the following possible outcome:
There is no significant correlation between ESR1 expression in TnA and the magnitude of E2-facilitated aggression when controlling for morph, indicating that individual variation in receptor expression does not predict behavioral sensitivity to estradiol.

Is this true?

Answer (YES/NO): NO